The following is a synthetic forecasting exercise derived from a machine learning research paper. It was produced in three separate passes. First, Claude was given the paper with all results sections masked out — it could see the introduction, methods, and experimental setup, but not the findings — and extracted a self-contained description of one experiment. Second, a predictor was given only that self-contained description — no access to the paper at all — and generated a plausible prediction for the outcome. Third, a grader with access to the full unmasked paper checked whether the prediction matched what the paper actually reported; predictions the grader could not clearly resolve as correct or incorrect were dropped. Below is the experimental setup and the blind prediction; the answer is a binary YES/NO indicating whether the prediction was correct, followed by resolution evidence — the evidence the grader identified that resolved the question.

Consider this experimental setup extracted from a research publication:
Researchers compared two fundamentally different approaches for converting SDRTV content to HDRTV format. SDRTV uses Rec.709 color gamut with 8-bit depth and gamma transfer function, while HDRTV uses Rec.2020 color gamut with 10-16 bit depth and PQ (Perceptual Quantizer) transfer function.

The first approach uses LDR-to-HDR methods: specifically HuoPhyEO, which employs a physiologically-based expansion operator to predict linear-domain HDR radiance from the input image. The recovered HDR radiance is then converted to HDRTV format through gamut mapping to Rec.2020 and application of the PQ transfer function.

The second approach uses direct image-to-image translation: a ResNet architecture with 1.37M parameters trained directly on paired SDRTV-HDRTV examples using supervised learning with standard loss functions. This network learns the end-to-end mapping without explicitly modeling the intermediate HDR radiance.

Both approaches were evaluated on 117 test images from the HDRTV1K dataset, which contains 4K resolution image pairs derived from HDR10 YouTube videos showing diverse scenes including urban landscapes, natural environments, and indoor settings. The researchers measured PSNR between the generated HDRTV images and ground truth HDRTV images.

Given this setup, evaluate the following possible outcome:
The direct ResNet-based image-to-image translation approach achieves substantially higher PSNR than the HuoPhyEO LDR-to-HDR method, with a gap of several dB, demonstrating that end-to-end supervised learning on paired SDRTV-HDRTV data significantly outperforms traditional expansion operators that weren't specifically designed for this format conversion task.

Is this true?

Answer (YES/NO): YES